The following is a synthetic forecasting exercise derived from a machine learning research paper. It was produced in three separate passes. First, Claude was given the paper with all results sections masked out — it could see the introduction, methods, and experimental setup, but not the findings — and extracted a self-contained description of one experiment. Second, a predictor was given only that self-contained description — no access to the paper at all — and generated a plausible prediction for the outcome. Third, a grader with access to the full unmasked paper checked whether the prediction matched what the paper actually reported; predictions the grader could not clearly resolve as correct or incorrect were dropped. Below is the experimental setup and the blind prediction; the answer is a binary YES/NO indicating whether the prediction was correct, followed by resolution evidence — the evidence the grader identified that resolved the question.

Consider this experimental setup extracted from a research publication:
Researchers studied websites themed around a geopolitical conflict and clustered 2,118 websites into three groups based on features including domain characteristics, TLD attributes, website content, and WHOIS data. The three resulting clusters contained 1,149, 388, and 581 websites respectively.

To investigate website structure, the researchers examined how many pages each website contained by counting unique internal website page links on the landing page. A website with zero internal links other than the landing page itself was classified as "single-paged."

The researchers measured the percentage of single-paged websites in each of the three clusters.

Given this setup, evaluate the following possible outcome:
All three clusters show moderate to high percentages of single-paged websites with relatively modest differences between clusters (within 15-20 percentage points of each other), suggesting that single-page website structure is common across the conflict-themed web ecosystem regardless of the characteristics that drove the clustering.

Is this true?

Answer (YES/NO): NO